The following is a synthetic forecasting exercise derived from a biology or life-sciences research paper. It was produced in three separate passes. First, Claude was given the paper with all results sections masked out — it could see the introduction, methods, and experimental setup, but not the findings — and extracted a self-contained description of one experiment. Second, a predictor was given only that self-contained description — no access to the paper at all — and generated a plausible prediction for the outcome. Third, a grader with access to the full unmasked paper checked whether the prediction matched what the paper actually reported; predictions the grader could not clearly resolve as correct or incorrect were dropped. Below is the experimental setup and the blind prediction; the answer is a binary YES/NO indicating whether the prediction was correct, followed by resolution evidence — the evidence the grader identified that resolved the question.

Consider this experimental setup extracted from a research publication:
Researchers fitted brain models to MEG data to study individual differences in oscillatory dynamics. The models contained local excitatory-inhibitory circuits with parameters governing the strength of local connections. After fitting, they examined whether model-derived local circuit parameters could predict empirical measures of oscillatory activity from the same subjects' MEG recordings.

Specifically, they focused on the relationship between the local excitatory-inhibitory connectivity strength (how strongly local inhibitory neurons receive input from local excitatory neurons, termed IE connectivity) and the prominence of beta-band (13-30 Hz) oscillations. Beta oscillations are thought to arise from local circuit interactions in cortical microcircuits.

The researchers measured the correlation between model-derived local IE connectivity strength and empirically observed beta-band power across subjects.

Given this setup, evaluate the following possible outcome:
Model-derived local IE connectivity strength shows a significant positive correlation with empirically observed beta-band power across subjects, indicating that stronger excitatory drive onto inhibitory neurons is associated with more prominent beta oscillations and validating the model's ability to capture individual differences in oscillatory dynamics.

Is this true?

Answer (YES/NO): YES